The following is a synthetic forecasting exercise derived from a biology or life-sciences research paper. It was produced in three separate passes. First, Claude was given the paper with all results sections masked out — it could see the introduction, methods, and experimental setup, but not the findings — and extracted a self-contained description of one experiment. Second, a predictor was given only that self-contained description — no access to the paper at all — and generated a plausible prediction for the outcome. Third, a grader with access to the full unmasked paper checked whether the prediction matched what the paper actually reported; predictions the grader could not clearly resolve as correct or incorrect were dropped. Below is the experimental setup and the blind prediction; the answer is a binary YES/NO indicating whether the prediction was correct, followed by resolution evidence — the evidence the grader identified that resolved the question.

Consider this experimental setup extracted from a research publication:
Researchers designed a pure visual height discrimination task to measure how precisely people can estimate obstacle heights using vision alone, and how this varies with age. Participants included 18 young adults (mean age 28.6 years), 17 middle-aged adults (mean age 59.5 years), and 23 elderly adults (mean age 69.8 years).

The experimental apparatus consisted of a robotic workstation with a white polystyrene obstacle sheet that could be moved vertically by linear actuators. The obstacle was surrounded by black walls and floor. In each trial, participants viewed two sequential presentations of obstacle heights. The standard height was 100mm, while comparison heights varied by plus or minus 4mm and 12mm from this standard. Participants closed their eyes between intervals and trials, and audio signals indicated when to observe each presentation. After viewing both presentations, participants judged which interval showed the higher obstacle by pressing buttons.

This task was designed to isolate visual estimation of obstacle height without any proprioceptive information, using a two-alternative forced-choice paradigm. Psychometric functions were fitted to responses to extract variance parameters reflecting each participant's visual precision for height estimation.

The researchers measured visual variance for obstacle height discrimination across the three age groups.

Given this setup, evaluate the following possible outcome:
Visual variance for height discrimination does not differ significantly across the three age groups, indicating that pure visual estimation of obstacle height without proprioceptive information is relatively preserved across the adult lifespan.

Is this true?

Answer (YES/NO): YES